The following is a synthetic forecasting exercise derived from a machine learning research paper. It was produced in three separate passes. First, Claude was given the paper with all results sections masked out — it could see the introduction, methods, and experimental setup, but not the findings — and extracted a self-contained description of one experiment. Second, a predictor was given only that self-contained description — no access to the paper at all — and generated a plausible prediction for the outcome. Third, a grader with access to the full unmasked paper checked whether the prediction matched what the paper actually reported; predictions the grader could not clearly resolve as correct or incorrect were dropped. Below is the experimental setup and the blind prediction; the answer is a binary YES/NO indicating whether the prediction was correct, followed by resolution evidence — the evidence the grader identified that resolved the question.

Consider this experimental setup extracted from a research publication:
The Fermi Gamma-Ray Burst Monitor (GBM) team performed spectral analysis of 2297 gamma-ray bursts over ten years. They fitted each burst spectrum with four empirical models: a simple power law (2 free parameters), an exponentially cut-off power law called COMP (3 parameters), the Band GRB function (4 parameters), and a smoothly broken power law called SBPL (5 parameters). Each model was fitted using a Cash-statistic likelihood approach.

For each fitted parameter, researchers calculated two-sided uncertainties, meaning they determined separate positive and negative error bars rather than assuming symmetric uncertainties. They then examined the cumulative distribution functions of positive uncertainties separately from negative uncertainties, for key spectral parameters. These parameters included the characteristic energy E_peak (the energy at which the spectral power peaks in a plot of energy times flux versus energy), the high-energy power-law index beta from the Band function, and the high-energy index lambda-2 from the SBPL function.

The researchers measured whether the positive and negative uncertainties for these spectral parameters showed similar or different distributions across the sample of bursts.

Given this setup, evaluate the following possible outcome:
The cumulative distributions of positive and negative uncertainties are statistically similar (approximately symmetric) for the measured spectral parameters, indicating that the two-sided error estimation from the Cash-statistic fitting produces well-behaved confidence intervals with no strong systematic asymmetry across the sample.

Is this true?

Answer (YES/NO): NO